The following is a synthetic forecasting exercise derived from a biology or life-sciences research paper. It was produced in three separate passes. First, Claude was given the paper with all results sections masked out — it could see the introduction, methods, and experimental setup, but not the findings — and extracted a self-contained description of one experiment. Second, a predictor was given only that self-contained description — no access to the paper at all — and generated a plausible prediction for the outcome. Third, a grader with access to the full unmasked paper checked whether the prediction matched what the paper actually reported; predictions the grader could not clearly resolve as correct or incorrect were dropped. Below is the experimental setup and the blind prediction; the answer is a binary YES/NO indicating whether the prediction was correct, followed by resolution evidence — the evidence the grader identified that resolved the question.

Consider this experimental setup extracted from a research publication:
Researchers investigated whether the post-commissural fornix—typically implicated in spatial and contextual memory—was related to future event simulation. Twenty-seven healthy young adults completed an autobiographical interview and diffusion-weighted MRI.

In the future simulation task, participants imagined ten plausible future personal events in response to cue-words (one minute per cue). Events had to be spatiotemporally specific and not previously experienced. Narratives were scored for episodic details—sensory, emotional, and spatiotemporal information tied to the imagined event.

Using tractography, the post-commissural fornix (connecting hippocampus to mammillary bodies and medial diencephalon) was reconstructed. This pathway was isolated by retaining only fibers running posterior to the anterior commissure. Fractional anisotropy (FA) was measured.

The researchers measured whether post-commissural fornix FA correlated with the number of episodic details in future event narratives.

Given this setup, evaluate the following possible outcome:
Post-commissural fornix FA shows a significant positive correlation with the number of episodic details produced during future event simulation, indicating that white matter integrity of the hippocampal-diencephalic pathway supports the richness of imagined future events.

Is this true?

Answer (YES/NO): NO